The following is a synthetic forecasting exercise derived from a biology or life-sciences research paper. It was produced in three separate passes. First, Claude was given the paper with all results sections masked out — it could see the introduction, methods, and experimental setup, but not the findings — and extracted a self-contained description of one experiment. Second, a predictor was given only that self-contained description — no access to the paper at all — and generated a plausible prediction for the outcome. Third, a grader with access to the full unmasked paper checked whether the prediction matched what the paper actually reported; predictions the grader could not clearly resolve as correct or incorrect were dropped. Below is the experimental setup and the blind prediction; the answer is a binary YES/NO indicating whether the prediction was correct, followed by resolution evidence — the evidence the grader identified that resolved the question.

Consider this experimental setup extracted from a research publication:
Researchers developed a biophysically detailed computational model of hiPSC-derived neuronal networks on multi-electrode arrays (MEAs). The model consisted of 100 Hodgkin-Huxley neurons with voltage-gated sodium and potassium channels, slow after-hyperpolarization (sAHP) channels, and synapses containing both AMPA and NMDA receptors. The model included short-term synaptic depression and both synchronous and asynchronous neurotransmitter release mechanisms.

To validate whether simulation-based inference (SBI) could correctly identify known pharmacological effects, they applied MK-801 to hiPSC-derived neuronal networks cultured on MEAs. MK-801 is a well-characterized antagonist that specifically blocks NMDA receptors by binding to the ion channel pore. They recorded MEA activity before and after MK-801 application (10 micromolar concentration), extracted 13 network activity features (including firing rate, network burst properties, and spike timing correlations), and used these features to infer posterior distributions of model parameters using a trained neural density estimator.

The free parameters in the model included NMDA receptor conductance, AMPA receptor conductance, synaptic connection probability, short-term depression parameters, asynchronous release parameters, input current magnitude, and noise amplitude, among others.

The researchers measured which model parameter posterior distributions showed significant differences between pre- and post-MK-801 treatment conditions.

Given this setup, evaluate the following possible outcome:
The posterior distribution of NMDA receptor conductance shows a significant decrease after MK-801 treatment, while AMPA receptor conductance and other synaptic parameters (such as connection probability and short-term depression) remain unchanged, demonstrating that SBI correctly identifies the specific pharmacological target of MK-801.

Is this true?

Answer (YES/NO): NO